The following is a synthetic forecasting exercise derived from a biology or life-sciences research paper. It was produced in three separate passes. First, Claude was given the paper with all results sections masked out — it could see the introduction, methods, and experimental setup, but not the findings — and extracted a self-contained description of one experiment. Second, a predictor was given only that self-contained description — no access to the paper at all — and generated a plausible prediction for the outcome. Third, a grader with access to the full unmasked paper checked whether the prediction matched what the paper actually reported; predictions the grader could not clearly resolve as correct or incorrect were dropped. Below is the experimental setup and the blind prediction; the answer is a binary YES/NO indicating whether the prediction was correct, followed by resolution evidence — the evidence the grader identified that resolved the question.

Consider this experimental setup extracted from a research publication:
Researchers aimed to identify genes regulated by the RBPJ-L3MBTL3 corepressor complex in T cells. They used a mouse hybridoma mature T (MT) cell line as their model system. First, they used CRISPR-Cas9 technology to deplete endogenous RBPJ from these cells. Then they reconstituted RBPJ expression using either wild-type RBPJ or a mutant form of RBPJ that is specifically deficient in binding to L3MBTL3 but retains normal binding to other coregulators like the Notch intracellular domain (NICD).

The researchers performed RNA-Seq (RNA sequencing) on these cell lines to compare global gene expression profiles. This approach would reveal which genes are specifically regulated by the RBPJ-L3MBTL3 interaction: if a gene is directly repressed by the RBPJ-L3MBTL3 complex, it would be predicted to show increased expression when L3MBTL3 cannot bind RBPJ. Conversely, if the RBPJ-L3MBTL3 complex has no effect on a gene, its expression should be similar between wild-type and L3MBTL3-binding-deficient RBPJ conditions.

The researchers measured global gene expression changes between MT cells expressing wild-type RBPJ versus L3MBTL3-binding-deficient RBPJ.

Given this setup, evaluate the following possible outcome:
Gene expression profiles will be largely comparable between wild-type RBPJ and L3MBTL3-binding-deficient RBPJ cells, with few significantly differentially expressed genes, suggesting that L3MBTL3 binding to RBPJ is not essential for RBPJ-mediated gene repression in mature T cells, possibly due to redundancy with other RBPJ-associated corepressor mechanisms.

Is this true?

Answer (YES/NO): NO